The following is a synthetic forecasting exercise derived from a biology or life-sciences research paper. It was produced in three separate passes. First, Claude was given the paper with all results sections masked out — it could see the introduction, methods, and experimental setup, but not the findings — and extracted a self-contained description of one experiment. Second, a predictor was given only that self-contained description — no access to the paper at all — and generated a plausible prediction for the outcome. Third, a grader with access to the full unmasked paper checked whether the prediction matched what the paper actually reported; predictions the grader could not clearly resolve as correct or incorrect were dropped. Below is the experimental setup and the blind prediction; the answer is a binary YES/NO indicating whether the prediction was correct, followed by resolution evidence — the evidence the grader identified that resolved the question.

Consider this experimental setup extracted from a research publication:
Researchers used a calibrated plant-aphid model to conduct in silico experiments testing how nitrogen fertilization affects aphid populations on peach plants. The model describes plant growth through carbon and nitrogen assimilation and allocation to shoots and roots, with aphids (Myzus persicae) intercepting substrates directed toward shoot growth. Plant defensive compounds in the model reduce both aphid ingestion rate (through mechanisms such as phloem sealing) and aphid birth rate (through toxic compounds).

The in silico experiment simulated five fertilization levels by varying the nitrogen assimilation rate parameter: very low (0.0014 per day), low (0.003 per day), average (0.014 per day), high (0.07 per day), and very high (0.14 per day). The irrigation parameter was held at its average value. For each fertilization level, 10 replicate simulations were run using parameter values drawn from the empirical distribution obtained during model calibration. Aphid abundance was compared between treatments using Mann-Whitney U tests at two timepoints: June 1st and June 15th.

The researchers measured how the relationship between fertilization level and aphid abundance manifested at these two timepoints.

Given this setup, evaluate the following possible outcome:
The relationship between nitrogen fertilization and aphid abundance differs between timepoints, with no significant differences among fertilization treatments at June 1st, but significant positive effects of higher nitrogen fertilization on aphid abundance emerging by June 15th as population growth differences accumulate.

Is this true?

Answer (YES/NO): YES